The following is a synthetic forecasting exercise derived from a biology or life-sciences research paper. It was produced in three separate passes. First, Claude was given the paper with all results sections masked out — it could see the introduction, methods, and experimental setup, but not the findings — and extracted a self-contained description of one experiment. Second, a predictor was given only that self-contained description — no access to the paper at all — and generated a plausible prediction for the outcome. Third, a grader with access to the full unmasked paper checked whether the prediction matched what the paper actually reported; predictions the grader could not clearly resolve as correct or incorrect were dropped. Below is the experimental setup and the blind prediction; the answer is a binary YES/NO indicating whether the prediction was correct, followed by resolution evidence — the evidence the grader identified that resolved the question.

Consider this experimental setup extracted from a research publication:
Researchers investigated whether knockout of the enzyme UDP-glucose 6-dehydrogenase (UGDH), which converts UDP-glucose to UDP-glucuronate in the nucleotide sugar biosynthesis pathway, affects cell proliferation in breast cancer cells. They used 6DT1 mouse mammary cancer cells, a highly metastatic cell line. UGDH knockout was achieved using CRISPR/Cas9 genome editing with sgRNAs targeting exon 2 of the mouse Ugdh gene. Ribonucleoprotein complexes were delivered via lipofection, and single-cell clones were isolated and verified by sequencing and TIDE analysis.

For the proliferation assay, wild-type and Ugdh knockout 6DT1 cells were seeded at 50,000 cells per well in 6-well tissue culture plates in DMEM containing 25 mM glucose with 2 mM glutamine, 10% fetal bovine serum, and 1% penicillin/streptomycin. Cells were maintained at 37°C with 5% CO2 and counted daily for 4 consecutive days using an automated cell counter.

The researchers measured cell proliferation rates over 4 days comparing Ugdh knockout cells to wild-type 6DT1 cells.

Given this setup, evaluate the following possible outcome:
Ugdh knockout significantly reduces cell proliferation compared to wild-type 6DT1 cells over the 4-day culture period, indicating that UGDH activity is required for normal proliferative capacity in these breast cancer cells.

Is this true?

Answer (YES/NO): NO